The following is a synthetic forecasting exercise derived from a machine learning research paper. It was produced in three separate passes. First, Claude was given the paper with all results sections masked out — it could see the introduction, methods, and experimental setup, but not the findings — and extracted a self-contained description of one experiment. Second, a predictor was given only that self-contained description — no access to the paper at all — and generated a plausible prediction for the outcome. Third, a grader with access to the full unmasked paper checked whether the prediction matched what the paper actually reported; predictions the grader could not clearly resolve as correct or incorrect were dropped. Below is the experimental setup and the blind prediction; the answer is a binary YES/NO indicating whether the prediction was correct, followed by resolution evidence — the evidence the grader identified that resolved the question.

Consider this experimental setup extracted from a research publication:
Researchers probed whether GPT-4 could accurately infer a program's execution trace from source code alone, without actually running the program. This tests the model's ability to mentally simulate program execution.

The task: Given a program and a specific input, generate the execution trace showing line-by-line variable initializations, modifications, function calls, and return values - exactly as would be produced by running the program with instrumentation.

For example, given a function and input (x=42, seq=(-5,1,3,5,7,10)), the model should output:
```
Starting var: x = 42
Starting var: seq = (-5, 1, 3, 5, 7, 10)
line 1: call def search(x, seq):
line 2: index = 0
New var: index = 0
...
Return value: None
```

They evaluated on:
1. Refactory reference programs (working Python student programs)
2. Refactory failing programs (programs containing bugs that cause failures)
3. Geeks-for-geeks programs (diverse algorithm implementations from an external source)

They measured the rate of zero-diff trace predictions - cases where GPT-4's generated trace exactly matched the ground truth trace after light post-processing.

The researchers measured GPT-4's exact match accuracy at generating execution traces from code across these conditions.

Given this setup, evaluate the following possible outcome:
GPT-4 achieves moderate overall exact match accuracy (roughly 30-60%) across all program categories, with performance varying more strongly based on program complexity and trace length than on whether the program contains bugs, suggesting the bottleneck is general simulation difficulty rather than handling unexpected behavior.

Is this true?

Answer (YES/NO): NO